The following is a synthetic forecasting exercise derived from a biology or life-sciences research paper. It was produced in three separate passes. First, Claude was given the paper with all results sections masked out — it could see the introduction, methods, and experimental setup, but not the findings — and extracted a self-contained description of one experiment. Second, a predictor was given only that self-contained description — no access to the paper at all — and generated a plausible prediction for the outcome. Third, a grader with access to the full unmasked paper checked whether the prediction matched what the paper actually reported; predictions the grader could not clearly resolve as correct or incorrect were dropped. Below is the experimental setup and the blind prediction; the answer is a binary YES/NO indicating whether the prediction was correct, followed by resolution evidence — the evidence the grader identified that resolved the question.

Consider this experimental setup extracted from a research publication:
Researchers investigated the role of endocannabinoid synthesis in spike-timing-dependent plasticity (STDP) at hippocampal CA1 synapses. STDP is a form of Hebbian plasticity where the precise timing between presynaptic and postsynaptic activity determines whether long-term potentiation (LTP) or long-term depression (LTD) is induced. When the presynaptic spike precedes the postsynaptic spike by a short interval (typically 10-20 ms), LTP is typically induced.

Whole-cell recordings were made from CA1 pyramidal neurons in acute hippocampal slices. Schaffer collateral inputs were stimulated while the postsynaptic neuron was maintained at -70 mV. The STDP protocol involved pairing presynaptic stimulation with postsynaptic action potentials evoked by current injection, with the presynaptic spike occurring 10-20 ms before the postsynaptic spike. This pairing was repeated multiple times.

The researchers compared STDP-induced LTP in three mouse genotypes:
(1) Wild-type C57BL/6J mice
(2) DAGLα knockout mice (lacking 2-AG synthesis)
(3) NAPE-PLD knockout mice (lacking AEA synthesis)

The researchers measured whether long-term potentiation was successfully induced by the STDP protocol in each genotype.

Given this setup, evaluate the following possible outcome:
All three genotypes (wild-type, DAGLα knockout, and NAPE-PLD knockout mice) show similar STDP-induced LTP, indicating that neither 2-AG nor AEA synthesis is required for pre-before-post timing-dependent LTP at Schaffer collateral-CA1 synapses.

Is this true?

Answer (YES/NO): NO